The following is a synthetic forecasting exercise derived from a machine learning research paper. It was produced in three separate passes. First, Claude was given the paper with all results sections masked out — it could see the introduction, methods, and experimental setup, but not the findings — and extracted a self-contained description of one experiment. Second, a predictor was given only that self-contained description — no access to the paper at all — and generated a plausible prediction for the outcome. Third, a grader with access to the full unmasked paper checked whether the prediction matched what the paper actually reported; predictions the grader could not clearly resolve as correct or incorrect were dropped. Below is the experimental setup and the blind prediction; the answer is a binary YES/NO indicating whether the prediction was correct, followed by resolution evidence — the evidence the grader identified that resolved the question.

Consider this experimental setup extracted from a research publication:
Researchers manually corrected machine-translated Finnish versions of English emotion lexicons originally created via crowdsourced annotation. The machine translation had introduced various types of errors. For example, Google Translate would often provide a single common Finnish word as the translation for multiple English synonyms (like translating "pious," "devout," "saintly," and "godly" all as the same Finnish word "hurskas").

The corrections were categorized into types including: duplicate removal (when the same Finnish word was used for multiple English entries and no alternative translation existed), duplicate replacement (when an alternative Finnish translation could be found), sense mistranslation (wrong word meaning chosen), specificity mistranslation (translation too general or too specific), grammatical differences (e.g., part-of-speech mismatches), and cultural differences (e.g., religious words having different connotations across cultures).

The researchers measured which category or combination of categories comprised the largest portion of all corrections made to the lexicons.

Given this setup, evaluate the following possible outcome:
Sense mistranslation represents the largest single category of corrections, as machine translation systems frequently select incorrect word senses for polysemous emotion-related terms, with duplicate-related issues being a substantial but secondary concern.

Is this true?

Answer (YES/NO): NO